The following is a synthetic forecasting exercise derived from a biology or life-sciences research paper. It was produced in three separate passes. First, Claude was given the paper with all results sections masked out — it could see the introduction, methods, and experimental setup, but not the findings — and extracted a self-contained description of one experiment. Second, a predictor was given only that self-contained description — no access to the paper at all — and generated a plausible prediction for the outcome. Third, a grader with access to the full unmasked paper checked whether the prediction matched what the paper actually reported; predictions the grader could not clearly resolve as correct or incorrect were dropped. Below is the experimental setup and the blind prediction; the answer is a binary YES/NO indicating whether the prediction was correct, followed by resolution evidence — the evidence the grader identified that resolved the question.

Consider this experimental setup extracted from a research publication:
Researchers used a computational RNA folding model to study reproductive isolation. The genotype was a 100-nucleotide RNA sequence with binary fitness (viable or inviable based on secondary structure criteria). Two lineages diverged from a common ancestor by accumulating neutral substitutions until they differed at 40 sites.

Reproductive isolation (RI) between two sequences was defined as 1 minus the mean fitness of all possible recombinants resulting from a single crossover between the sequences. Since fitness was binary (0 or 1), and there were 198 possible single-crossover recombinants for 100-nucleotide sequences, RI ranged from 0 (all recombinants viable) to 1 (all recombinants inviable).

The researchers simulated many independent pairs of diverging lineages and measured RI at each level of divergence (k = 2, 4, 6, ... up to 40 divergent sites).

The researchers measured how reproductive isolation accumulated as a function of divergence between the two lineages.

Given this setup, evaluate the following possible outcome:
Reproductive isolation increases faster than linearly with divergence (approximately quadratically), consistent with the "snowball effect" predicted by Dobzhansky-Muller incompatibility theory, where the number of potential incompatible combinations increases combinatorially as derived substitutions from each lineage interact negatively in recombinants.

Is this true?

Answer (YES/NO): NO